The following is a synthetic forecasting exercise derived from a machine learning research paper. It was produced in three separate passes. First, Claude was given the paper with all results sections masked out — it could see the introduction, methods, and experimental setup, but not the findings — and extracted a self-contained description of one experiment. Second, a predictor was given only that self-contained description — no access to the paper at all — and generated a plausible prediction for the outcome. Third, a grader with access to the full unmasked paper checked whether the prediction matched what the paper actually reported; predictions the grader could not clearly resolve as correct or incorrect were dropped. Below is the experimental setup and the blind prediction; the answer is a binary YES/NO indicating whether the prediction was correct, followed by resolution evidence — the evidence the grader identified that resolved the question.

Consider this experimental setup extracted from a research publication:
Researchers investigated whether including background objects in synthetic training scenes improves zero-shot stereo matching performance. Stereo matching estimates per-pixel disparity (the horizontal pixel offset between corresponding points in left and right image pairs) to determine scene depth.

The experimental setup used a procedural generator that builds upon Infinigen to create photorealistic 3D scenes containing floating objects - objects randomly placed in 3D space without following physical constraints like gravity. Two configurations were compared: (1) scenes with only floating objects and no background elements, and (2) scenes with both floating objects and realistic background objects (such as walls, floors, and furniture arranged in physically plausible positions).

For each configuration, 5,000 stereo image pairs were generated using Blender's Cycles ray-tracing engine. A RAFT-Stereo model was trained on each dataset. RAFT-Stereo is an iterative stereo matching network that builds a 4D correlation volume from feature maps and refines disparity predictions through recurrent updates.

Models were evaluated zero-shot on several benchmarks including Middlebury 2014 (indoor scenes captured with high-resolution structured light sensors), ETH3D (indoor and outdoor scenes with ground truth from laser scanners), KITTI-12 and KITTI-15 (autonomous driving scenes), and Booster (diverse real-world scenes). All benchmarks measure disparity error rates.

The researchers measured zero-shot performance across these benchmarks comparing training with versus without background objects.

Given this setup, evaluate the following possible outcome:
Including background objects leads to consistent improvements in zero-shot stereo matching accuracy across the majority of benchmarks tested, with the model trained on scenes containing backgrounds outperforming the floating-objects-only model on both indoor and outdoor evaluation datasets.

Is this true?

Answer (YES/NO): YES